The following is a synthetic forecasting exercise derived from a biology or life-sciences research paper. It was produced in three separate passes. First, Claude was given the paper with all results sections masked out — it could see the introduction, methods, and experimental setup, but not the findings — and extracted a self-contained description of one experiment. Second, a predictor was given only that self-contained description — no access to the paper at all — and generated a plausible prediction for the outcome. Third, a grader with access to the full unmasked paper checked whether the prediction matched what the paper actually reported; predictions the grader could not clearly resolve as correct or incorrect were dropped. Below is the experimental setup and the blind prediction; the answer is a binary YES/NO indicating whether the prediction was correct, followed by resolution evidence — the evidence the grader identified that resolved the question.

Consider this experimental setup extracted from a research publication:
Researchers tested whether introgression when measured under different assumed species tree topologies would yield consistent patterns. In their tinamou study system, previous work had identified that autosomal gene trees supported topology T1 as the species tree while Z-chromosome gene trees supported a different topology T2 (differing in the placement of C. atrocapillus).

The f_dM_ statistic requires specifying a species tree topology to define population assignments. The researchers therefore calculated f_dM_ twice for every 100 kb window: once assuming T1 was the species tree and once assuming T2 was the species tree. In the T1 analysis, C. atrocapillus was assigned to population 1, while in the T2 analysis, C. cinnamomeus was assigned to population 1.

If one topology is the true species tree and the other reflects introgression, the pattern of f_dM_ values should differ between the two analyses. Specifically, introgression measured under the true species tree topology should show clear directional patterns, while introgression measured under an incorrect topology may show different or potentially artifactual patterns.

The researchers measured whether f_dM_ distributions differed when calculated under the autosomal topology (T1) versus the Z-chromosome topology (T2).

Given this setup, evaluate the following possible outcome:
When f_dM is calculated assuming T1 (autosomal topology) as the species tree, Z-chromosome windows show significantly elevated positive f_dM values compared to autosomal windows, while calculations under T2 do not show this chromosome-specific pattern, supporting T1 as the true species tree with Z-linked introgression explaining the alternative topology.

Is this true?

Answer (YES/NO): NO